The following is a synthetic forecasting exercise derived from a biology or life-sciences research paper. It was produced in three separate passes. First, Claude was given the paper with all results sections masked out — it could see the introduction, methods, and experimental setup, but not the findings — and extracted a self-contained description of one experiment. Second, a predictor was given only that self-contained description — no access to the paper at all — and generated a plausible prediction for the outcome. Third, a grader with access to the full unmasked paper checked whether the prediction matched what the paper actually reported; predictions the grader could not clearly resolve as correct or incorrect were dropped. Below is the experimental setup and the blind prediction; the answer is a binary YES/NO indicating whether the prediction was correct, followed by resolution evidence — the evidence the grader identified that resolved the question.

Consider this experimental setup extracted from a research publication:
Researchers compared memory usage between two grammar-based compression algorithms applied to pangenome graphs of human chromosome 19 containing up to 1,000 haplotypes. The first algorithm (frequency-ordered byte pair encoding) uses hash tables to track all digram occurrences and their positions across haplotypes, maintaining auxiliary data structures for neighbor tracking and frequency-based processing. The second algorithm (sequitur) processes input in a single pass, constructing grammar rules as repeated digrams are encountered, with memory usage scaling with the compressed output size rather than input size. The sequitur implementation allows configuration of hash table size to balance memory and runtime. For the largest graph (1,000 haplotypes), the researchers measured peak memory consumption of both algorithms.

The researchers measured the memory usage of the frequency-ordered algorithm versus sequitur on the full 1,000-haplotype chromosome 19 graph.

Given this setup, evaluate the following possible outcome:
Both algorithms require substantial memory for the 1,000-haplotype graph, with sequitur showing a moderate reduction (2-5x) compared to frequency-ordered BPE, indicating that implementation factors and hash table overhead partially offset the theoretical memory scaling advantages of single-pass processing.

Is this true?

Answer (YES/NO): NO